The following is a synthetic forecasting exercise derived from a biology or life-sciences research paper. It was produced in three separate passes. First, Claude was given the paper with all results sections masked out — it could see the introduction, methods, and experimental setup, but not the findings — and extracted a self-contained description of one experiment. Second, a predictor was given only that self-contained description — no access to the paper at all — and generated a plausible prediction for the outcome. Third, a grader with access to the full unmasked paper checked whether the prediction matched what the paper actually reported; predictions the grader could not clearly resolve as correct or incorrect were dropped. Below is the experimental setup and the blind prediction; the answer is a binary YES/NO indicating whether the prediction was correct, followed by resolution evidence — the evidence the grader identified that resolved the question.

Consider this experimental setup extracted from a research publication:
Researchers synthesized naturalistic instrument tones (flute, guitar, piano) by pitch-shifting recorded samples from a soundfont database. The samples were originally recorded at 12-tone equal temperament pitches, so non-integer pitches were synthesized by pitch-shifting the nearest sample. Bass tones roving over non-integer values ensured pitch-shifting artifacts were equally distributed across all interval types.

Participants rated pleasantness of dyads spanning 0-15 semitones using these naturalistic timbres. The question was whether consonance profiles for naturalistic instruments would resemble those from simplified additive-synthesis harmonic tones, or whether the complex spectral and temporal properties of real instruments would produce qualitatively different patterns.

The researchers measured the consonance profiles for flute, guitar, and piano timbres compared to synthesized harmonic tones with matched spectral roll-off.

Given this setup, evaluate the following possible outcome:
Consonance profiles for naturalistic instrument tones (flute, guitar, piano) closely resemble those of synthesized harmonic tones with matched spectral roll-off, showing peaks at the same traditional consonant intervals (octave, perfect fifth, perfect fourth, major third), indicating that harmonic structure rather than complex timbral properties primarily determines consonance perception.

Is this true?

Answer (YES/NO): NO